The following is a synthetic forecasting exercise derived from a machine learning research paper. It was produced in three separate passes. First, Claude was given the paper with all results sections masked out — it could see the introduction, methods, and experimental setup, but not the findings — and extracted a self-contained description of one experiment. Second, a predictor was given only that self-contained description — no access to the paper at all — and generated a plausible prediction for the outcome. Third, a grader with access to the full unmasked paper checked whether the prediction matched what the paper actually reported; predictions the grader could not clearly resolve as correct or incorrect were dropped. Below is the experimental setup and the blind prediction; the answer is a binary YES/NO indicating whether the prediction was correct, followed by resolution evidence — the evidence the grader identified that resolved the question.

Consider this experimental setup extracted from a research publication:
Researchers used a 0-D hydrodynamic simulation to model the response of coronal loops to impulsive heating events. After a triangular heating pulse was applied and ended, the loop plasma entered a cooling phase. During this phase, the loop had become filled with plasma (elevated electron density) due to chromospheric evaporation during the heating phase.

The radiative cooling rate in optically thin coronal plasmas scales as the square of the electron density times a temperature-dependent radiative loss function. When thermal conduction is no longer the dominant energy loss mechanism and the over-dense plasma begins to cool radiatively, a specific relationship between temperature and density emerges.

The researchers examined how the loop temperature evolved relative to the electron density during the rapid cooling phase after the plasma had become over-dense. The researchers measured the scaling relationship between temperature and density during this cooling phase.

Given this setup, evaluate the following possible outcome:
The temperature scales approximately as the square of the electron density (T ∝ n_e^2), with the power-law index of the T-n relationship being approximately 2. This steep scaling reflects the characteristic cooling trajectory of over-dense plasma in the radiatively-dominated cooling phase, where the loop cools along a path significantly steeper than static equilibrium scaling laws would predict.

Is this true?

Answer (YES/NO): YES